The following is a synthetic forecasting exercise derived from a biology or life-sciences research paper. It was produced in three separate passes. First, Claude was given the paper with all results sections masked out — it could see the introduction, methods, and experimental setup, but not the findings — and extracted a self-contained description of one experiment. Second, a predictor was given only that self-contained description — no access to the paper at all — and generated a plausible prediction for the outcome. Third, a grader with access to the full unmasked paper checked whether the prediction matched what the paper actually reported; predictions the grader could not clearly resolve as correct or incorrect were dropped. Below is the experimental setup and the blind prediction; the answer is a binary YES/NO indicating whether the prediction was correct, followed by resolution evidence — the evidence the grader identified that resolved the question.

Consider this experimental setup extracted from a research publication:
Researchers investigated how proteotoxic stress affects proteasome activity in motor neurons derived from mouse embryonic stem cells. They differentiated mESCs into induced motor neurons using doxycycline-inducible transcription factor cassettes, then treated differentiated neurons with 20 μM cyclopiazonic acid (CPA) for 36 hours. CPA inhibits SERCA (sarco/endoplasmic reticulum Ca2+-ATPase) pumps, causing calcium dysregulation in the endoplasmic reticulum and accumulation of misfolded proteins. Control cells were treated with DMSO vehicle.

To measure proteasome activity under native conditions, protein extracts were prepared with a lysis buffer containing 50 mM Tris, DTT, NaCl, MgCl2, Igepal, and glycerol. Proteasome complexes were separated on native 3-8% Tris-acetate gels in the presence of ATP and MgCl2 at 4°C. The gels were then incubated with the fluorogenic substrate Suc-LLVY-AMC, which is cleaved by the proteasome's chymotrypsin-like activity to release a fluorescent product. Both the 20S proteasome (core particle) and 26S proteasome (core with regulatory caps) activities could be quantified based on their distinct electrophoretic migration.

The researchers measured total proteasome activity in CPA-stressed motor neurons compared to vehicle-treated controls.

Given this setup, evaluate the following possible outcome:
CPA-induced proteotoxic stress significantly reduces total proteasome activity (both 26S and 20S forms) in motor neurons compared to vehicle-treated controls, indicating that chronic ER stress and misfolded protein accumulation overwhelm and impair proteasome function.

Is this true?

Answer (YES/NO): YES